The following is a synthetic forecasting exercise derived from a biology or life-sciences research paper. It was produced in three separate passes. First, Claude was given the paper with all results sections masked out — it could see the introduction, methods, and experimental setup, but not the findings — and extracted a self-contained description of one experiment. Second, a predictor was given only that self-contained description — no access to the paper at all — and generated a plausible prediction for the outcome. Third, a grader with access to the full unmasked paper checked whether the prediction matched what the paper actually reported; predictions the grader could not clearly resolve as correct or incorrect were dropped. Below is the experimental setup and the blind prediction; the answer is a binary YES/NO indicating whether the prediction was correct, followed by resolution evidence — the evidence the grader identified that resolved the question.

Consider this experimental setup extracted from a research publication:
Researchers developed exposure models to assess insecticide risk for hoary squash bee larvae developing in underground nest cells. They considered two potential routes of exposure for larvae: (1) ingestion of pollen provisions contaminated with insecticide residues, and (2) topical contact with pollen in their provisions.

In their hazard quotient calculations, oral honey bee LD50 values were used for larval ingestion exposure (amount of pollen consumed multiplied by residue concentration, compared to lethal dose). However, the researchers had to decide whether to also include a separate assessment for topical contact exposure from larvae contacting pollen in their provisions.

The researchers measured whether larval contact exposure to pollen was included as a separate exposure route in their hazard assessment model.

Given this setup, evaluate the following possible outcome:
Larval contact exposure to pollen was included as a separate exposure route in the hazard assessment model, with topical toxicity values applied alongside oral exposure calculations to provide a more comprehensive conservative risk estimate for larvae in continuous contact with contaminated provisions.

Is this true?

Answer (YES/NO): NO